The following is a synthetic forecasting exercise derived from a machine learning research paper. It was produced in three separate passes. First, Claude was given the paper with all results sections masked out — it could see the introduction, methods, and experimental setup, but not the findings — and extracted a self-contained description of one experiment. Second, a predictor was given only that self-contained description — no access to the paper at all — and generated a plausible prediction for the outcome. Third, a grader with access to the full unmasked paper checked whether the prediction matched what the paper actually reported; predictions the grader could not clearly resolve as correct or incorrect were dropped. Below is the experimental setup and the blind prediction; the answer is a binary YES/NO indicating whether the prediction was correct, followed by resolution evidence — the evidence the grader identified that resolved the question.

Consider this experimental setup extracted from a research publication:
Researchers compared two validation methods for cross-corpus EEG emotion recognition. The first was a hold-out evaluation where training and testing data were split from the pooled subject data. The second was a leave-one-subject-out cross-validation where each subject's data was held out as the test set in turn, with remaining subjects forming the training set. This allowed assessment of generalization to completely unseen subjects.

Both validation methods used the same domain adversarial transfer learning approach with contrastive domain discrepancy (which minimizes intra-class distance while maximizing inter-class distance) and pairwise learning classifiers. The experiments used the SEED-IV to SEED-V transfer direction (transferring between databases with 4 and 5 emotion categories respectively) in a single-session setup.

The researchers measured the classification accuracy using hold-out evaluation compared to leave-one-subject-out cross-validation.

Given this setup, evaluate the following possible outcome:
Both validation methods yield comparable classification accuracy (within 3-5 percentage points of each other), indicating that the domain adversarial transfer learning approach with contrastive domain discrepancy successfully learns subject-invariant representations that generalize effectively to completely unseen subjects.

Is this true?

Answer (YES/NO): NO